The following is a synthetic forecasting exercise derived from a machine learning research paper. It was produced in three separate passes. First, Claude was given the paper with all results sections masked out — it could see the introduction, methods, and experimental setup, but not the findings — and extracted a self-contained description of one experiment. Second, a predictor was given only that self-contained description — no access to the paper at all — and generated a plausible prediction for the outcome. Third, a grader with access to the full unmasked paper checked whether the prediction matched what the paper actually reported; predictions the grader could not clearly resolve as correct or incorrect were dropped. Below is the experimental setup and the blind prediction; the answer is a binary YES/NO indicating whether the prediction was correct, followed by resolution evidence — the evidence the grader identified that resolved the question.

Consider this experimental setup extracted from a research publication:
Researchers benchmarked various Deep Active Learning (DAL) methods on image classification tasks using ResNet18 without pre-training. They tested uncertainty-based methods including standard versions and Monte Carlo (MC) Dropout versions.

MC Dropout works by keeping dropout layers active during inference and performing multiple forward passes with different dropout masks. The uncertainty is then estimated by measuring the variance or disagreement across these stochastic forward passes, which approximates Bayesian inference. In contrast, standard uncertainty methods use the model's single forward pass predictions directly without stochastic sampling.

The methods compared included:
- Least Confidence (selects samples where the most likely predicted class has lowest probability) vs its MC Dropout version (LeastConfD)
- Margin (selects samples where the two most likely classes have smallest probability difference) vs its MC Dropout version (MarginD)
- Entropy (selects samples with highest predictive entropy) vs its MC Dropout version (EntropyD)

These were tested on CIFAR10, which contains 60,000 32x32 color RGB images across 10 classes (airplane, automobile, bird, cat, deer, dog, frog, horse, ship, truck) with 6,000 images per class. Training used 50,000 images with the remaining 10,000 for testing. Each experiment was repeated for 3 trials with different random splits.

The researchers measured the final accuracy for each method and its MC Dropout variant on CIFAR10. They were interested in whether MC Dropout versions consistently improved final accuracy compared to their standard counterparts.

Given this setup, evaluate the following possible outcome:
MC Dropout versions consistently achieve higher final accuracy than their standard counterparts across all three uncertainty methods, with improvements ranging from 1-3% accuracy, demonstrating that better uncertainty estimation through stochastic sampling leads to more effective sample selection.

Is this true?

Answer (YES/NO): NO